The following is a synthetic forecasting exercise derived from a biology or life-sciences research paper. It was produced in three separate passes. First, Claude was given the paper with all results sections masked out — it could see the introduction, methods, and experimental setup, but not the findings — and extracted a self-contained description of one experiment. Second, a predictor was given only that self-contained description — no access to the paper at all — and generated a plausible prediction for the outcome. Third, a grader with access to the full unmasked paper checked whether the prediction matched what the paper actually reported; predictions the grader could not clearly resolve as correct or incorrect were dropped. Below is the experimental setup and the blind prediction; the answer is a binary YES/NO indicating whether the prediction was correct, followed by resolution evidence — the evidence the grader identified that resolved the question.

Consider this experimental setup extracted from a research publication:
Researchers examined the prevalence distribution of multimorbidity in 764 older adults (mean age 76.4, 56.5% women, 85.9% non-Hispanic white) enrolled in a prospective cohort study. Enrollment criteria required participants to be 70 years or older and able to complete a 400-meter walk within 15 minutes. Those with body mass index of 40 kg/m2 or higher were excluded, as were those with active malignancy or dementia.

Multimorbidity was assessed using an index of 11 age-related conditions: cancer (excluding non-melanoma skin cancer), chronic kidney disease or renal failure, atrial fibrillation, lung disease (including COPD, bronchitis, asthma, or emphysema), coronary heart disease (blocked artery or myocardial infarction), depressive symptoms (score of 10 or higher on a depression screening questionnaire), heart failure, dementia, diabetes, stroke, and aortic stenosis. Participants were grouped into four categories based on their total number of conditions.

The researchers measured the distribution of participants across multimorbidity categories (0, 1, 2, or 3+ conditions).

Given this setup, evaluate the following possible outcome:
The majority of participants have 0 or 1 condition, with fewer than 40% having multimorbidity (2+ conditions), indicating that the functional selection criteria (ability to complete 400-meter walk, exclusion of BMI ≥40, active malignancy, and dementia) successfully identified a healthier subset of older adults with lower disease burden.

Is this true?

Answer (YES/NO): YES